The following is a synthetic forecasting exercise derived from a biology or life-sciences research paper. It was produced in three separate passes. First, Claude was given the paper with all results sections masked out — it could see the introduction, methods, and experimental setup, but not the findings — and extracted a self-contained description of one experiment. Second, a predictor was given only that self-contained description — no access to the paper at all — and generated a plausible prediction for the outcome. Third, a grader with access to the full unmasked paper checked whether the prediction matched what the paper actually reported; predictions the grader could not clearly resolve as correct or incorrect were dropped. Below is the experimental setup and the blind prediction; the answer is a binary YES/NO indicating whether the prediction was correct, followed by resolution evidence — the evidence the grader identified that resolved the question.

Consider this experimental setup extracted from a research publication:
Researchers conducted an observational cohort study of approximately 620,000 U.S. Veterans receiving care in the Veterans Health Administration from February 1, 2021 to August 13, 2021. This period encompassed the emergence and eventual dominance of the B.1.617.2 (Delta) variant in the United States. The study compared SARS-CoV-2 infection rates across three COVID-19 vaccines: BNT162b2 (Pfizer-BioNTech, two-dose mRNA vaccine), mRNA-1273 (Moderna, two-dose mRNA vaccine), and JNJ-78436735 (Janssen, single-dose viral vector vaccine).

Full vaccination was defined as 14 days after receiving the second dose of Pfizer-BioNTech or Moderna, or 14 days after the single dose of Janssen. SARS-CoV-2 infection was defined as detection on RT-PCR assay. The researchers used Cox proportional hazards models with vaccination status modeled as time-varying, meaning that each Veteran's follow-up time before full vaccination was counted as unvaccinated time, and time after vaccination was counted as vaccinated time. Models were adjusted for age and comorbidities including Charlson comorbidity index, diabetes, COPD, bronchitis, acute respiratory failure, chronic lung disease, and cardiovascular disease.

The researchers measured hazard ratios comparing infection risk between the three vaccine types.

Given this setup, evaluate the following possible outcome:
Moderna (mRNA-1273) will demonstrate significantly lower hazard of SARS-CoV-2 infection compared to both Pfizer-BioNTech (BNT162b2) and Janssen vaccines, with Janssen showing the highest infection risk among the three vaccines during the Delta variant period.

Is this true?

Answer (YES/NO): YES